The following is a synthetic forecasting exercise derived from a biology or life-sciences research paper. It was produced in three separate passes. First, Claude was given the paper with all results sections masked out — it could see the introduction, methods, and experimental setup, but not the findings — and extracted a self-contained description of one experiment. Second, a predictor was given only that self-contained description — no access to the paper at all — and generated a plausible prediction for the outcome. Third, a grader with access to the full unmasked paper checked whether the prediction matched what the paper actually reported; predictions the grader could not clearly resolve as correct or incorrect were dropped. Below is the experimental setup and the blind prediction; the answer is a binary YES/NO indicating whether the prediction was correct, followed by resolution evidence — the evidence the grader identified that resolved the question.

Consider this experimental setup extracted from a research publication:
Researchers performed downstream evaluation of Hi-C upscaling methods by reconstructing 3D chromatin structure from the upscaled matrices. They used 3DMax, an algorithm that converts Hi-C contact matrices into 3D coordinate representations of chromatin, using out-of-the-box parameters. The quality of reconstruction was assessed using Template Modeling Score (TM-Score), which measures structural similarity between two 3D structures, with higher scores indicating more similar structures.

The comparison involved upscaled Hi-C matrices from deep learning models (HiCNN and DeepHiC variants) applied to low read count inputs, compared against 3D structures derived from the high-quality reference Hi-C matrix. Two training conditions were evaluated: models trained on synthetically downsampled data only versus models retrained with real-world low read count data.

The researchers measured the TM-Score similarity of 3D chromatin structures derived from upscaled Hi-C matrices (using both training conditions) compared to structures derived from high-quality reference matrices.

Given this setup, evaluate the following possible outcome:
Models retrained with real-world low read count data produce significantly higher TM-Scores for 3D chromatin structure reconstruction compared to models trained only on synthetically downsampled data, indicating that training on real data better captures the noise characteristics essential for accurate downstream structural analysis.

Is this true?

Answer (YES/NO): NO